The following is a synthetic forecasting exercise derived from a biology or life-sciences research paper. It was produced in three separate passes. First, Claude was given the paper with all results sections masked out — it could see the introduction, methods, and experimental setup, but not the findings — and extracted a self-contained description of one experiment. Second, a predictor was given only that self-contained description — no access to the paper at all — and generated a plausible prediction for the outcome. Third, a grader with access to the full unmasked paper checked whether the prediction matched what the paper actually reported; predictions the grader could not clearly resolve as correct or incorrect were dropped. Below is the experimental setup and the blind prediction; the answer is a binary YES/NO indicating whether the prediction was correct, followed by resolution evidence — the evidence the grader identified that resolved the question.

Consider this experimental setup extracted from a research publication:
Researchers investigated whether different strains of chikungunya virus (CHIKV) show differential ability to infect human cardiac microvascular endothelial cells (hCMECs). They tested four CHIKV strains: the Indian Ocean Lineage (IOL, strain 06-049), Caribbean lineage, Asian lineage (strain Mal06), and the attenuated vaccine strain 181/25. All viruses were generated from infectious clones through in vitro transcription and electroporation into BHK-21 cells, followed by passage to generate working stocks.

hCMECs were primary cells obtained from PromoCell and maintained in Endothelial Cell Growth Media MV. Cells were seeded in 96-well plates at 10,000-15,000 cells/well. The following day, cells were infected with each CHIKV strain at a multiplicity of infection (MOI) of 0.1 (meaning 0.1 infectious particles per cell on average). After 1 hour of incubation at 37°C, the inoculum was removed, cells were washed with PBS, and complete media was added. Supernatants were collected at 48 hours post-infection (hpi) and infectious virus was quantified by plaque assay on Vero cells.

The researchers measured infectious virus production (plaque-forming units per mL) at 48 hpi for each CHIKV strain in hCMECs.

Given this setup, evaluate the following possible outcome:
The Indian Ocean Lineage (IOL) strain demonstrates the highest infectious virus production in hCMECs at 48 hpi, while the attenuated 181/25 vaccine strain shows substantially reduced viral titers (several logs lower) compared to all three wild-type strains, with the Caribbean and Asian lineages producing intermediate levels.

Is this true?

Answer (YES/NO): NO